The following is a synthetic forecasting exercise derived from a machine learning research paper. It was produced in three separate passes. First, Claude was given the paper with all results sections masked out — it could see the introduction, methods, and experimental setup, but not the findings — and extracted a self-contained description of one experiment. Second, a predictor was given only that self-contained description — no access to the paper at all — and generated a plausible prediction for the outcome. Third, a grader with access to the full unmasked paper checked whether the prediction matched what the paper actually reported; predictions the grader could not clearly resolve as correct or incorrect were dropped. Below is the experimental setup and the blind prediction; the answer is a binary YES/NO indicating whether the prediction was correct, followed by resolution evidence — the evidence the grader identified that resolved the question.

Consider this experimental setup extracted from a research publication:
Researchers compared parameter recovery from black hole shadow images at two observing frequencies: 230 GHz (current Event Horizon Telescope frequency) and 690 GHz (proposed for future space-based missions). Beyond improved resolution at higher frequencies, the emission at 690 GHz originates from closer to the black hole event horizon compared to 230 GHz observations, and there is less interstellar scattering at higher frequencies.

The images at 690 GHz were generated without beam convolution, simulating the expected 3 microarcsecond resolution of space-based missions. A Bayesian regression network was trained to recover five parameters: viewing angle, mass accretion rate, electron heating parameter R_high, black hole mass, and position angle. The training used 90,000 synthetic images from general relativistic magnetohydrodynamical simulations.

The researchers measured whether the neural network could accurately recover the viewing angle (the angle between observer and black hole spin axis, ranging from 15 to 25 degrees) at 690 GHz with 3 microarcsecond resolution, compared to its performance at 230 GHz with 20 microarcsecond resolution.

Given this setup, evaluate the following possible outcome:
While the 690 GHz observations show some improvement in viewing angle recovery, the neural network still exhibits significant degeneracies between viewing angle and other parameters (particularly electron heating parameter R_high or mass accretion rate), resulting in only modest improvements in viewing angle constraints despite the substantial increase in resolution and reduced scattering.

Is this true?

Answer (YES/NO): NO